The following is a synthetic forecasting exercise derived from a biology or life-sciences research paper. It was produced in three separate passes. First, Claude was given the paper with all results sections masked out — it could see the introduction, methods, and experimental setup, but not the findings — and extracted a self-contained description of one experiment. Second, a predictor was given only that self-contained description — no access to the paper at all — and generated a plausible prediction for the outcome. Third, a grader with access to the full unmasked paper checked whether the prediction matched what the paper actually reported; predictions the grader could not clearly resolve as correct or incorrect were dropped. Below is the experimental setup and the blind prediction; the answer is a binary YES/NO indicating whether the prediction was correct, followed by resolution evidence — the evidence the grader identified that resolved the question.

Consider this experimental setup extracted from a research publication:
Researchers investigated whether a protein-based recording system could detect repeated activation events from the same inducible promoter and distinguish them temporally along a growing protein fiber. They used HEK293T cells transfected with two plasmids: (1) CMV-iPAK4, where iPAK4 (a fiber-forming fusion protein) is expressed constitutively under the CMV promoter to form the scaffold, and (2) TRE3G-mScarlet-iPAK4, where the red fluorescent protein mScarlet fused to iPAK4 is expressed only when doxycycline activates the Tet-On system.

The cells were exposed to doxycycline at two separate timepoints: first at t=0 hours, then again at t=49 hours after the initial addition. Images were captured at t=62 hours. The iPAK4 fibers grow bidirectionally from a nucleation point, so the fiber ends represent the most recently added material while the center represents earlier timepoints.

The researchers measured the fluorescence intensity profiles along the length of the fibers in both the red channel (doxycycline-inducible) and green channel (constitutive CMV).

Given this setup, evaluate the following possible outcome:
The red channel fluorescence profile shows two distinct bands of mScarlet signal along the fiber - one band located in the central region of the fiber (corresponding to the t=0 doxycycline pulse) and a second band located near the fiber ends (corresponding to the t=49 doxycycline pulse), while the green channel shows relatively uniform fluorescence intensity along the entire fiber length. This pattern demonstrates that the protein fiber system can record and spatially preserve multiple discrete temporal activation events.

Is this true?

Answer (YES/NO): YES